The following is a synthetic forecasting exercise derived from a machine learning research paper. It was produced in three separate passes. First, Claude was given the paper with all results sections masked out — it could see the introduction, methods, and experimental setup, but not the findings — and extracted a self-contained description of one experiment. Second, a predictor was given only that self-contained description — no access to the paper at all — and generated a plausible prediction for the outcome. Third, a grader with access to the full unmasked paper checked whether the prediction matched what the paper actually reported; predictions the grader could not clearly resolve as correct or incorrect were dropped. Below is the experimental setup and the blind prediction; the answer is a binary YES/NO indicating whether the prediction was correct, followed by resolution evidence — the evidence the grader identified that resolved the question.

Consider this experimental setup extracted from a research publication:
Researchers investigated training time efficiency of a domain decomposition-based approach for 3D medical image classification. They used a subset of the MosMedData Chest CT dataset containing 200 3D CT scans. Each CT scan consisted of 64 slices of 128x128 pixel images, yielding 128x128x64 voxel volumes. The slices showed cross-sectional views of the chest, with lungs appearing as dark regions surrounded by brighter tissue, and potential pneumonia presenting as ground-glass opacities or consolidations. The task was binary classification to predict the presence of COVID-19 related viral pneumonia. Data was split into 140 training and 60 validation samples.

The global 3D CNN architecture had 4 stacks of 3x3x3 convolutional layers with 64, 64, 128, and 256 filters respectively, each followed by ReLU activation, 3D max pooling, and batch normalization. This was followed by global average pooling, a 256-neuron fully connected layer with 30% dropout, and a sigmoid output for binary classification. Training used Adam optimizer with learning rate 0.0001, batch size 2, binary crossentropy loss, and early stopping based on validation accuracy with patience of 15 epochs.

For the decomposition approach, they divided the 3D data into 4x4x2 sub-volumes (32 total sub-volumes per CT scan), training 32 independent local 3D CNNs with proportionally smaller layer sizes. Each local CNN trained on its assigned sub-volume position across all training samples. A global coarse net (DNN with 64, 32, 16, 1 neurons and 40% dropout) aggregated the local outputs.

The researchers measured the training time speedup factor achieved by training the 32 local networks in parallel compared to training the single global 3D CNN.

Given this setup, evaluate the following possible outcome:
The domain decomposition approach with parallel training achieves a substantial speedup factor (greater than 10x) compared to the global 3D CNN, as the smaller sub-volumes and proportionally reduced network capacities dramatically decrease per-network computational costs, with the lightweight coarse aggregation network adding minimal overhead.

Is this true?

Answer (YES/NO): YES